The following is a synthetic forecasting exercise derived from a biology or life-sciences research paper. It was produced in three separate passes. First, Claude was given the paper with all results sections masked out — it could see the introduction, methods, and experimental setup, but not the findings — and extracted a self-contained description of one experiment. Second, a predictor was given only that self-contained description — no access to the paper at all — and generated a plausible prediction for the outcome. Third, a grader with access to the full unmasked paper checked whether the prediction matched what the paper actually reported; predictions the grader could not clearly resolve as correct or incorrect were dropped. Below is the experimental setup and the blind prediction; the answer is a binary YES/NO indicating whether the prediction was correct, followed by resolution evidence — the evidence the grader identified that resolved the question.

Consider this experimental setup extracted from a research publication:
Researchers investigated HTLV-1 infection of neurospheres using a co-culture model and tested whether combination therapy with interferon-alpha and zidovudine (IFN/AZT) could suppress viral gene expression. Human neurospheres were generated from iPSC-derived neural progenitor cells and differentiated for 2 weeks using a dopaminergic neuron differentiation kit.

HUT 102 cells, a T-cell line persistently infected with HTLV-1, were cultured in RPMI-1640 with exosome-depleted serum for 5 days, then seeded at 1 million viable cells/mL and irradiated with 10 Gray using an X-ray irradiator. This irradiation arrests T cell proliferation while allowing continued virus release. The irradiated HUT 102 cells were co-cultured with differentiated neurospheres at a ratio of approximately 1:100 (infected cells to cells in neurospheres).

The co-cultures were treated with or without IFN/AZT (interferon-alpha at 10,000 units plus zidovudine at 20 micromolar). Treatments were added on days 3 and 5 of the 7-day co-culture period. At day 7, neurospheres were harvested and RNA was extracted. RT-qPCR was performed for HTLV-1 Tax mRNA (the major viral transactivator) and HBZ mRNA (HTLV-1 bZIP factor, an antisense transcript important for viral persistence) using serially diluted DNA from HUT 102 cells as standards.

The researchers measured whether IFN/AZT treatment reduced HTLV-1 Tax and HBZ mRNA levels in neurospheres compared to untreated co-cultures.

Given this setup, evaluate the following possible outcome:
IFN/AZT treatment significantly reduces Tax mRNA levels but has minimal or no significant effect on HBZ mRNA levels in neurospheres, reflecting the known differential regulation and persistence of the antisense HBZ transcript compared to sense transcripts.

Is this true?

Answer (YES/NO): YES